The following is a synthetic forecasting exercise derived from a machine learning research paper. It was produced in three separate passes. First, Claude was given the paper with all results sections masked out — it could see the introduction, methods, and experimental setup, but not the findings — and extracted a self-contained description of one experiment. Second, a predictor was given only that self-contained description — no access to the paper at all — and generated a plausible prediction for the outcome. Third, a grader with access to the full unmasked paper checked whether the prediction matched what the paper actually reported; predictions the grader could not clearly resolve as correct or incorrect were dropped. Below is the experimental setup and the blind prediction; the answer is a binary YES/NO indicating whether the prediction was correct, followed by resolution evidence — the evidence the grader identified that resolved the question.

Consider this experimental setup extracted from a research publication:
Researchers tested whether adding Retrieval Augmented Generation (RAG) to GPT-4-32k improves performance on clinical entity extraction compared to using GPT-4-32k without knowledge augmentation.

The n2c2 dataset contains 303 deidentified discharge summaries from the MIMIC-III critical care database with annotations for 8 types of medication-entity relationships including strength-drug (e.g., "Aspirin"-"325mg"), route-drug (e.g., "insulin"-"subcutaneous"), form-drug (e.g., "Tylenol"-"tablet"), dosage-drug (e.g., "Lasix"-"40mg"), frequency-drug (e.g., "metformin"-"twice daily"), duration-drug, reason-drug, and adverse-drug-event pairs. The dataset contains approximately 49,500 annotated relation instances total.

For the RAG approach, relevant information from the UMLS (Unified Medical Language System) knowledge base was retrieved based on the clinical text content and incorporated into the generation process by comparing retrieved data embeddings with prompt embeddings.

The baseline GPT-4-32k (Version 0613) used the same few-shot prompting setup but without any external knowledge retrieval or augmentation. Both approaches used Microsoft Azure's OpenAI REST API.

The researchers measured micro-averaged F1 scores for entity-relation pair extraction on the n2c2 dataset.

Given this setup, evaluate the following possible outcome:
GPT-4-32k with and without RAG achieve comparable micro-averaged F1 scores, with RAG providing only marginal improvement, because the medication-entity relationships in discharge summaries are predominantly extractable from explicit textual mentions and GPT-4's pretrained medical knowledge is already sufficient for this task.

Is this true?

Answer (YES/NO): YES